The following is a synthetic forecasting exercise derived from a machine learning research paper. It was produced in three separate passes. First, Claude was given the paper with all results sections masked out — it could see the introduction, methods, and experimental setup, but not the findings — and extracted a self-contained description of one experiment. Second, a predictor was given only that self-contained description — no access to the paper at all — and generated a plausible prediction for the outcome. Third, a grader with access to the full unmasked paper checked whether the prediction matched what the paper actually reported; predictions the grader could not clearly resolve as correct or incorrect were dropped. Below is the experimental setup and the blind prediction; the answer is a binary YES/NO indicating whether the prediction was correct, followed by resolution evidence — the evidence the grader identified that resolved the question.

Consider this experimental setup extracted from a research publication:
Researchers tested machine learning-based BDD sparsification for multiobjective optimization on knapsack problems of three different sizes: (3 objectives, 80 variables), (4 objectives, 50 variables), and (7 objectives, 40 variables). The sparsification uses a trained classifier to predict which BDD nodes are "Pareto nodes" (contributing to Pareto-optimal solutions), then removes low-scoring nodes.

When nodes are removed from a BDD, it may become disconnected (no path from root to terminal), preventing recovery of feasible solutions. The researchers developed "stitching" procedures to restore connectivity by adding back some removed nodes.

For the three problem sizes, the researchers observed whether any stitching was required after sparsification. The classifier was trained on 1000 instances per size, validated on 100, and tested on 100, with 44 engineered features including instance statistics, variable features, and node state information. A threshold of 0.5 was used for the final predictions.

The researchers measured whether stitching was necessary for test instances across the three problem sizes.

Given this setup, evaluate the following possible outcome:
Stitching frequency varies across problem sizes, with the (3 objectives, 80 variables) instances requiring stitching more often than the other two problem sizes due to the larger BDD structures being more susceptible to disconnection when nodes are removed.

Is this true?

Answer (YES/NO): NO